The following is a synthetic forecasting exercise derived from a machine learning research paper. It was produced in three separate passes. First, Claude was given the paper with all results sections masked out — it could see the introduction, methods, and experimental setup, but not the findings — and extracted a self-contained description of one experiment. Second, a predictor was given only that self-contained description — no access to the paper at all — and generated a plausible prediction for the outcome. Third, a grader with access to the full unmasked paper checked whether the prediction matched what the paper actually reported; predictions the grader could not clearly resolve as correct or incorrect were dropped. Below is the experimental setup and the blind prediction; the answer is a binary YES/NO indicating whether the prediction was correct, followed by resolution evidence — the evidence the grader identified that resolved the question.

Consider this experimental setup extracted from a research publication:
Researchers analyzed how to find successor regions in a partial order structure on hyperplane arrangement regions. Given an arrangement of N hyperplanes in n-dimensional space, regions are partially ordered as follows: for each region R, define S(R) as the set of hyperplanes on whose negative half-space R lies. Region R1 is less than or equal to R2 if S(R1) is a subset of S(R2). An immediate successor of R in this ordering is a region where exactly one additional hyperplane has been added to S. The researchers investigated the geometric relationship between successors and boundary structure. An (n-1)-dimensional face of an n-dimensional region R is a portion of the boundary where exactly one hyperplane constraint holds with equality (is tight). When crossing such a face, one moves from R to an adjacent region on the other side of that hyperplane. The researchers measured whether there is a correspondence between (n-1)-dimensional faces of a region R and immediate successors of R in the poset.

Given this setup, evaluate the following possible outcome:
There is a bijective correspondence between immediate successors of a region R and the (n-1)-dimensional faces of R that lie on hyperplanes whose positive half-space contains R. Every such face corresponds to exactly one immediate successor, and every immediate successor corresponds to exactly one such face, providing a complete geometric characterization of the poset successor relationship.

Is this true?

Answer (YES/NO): YES